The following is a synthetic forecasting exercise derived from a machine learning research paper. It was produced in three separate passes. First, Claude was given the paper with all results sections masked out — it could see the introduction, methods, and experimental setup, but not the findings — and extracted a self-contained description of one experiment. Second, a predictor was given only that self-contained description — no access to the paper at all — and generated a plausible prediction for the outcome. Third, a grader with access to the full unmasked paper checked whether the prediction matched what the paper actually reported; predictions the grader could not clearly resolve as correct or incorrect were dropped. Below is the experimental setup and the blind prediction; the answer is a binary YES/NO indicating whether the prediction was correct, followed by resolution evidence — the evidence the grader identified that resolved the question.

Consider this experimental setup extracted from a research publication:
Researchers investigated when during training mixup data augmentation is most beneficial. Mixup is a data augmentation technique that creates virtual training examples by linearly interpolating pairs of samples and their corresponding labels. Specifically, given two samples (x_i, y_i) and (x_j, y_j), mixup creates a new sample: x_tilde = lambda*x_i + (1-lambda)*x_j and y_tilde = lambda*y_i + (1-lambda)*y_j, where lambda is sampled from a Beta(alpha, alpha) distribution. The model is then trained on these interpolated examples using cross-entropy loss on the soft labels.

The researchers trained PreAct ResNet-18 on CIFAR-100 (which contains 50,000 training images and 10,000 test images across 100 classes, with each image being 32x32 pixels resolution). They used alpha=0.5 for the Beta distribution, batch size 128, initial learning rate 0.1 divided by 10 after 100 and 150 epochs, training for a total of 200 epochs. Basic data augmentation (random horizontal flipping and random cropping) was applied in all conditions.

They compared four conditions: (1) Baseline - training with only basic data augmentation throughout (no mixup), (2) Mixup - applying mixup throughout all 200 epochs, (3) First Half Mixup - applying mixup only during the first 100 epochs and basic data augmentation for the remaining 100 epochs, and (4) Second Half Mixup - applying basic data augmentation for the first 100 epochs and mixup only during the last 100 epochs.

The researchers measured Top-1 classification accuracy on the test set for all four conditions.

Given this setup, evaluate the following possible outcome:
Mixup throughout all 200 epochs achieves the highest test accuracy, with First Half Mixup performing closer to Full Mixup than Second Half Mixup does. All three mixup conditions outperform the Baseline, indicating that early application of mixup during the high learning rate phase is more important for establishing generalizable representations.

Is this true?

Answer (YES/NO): NO